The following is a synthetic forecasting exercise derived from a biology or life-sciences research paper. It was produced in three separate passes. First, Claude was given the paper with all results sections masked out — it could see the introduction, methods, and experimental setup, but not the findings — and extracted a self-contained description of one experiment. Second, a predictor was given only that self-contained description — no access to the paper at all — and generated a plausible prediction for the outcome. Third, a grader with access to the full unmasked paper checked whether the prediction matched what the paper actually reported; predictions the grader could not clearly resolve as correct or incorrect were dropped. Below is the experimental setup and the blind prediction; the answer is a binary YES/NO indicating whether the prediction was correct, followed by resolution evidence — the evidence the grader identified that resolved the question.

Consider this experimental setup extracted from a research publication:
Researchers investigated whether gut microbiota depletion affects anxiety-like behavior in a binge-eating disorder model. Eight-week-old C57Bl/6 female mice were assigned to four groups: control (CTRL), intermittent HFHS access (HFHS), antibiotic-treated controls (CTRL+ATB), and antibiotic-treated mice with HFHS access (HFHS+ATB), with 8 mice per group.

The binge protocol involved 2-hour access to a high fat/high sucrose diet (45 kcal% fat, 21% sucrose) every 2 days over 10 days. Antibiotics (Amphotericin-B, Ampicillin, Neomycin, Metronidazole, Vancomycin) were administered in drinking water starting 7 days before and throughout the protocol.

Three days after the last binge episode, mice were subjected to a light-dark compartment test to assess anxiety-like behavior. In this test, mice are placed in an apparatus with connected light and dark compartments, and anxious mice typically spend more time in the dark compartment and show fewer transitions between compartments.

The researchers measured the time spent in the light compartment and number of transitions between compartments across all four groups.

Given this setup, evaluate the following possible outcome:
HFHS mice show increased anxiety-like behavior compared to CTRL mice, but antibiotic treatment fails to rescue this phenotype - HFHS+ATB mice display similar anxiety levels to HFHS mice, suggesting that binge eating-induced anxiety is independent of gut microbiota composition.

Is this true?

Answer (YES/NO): NO